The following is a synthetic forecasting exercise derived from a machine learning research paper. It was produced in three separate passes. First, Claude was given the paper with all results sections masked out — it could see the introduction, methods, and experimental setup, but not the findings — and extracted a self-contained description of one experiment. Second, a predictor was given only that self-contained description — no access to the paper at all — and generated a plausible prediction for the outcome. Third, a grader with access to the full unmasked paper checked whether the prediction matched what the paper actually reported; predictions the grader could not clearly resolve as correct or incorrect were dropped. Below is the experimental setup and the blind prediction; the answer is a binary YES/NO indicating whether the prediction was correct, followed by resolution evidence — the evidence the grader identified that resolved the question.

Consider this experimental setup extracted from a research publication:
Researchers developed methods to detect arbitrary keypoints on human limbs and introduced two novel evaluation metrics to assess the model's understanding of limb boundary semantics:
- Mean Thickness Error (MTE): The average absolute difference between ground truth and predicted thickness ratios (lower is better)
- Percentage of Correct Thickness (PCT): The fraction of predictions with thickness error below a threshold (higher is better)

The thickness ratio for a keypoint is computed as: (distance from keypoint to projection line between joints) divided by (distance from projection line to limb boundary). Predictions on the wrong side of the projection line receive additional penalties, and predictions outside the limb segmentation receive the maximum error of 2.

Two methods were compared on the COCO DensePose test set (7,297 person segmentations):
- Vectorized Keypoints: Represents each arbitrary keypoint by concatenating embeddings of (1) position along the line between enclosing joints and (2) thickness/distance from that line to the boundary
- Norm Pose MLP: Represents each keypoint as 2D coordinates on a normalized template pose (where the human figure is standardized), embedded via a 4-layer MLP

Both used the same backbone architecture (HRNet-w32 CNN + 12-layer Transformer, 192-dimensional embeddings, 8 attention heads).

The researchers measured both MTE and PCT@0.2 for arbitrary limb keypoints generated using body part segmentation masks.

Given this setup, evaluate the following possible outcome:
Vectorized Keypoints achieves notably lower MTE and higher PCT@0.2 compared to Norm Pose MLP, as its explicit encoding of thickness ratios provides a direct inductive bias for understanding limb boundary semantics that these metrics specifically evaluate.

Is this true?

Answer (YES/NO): NO